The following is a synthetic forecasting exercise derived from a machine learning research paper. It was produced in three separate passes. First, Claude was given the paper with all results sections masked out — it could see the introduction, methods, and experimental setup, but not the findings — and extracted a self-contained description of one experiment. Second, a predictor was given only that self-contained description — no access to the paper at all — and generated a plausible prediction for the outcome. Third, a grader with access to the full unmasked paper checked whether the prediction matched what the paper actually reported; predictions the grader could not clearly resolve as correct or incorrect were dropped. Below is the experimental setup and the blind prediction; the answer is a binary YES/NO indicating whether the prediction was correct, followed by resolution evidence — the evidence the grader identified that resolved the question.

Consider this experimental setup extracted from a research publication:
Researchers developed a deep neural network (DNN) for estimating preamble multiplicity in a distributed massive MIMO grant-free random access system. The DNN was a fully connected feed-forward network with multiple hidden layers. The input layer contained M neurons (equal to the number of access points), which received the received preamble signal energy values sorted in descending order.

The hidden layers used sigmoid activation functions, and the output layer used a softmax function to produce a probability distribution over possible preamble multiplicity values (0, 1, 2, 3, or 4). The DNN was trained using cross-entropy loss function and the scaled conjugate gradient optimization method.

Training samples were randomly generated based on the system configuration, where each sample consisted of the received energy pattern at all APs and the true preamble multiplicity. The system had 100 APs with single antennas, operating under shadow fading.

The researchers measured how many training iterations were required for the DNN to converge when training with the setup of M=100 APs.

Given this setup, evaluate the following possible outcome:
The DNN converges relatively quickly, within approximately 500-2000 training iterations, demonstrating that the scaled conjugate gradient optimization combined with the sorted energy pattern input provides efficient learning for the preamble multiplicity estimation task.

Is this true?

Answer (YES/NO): NO